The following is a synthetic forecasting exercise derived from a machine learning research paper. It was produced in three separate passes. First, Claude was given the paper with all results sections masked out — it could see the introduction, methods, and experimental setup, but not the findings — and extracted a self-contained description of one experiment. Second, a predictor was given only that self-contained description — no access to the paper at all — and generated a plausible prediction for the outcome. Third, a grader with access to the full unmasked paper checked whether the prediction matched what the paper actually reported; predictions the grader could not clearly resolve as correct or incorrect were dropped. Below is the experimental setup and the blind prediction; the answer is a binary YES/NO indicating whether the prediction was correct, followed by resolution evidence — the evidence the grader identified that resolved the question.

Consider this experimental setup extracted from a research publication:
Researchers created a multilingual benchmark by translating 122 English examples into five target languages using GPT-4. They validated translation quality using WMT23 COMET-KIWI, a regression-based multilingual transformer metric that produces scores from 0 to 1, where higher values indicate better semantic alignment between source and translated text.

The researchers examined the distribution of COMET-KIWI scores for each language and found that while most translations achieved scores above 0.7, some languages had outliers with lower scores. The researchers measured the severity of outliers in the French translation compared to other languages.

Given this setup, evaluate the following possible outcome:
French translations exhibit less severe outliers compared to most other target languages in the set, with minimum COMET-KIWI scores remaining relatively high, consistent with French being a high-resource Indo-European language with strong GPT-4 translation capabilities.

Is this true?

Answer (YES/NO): NO